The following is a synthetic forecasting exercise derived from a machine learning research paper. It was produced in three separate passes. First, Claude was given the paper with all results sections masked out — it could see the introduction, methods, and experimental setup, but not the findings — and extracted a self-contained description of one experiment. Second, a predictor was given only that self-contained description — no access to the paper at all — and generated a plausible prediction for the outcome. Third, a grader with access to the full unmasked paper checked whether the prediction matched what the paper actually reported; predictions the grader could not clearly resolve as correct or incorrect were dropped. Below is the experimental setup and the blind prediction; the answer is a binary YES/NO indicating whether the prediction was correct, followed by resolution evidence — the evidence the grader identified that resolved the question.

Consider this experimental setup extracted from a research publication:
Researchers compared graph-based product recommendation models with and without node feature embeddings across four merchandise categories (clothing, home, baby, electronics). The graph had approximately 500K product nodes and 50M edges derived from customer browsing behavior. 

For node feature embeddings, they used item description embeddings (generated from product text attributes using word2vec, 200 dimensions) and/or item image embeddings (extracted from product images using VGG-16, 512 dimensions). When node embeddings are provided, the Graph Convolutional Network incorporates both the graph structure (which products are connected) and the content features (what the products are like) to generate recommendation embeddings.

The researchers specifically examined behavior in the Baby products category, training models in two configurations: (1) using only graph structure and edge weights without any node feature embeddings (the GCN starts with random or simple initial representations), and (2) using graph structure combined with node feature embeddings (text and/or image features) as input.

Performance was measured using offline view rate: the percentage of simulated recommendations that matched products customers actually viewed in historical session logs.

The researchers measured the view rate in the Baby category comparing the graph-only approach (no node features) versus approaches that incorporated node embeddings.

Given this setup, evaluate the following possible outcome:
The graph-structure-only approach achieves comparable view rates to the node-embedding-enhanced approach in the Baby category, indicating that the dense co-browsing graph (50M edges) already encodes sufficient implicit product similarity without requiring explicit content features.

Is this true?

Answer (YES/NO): NO